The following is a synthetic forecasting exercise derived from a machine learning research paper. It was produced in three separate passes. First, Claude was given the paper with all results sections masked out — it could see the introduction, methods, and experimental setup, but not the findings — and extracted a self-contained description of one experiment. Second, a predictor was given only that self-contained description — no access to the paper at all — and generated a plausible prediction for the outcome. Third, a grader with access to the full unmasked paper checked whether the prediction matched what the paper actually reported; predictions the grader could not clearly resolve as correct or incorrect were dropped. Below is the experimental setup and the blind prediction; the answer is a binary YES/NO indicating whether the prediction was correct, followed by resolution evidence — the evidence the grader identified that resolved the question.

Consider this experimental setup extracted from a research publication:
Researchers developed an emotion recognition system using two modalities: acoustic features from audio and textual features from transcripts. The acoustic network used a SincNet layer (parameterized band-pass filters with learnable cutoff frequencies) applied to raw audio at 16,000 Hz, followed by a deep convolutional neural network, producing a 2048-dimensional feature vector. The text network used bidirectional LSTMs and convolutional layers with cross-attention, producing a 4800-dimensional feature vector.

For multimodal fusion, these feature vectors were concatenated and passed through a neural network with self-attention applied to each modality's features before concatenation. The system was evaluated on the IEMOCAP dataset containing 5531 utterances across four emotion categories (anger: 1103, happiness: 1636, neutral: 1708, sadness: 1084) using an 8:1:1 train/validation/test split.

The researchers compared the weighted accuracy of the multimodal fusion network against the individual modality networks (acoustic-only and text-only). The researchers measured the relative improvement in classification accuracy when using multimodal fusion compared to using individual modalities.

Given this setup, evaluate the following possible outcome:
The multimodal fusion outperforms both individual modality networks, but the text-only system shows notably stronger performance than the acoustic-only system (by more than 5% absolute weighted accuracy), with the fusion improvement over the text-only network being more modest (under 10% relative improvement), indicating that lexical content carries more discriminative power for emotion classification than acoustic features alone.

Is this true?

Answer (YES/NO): NO